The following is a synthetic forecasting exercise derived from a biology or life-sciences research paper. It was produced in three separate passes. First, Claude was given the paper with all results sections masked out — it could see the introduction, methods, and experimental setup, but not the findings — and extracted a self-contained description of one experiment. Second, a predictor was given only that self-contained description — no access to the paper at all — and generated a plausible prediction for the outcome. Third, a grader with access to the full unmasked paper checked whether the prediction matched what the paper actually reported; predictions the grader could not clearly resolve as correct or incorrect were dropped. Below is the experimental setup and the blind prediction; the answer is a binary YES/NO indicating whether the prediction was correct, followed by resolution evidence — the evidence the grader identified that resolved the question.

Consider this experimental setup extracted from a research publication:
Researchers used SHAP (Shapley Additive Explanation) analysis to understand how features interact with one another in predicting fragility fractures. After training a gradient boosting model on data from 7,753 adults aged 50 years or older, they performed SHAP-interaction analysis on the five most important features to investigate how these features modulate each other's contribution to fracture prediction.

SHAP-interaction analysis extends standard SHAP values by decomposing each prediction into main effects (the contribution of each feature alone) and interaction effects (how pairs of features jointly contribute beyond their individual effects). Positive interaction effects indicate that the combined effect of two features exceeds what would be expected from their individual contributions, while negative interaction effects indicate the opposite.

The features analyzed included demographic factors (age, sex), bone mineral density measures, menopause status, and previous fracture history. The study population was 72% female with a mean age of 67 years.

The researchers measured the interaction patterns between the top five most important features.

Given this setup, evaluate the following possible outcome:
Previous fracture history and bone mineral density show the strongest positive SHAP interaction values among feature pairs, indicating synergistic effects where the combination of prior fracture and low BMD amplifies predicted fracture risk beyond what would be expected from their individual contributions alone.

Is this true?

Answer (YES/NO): NO